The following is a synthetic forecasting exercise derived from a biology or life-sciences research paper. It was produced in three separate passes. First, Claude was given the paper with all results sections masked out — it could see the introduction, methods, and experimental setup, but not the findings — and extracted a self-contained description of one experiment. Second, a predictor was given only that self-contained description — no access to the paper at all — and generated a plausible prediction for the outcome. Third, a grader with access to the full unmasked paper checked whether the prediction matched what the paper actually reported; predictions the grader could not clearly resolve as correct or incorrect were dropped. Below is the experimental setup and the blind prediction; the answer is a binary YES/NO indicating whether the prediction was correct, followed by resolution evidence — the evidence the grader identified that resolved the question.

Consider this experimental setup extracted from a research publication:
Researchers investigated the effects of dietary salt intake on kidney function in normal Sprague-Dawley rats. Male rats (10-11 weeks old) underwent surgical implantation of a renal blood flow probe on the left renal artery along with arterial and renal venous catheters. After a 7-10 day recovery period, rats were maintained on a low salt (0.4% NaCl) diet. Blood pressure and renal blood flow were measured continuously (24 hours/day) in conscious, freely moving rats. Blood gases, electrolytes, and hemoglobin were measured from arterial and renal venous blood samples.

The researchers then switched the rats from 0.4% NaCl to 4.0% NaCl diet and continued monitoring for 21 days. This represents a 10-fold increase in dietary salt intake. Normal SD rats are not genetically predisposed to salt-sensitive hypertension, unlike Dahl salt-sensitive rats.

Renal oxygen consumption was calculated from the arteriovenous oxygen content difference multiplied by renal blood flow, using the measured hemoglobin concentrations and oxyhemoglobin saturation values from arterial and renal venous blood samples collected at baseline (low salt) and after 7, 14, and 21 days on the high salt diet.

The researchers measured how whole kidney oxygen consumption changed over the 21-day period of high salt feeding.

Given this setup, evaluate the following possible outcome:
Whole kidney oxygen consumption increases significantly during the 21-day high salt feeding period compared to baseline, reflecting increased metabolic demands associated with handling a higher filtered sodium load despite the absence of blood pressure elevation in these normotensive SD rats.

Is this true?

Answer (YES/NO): NO